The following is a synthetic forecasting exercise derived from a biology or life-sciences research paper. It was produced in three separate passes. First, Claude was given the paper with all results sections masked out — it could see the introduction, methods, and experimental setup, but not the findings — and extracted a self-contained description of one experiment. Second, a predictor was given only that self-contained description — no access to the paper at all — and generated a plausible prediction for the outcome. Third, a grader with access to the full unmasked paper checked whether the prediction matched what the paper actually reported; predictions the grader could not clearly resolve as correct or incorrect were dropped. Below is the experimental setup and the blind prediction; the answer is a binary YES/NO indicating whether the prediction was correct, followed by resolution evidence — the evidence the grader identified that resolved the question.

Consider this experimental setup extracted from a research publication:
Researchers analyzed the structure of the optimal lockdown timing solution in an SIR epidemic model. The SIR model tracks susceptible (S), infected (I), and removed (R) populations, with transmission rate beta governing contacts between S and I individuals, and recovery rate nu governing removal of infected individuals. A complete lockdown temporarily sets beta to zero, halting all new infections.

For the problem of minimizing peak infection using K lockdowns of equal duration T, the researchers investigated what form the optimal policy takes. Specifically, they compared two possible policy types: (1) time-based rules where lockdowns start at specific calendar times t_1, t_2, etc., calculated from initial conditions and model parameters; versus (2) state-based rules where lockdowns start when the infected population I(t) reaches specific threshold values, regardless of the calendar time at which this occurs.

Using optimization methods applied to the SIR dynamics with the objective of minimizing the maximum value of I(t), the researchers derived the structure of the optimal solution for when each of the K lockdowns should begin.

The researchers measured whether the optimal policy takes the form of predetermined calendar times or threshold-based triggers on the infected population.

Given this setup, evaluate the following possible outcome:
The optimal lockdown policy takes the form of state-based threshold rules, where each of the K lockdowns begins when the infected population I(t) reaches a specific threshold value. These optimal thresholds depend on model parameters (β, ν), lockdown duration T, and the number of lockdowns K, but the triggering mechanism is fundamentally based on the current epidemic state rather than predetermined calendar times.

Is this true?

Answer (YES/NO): YES